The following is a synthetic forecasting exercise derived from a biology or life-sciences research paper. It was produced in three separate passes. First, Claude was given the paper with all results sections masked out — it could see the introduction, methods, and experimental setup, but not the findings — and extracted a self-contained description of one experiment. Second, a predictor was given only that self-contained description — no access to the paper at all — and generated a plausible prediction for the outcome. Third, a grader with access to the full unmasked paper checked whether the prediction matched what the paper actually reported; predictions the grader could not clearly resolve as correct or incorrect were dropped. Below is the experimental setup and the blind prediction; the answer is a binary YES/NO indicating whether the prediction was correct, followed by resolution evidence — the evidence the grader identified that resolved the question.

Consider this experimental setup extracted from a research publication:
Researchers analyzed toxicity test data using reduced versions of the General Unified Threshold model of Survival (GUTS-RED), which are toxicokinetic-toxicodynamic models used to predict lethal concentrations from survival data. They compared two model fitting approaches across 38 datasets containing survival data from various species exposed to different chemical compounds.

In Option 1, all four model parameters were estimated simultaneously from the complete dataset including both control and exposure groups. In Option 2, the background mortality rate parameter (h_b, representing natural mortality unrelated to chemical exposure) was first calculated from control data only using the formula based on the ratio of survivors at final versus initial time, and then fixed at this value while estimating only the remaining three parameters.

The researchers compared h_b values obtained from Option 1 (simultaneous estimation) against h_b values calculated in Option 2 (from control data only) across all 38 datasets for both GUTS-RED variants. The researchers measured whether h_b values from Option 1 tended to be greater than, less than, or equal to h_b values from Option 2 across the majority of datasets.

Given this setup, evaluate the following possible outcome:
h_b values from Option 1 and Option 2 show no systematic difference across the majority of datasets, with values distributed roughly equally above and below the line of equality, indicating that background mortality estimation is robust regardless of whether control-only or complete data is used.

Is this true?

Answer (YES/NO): NO